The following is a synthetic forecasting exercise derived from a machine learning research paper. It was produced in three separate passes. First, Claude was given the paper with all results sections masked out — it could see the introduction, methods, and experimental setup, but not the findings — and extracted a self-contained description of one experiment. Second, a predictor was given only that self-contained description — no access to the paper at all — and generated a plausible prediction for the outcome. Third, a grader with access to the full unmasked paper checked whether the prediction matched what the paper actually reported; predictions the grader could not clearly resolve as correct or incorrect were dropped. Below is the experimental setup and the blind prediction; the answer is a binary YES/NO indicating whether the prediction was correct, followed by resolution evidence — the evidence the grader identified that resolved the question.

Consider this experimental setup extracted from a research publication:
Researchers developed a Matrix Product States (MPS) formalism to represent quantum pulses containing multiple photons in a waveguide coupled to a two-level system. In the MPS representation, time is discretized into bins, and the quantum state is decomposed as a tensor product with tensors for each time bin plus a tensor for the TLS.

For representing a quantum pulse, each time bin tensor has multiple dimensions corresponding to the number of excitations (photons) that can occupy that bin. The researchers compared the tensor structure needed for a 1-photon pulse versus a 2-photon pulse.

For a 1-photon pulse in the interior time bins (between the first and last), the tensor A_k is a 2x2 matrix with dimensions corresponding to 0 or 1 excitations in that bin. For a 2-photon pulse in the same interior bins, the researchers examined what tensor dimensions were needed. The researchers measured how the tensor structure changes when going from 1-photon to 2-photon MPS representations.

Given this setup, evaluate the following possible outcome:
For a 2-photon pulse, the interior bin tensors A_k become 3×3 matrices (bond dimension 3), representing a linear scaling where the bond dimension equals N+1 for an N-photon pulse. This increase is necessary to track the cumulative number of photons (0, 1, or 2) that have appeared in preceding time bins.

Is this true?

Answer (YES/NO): YES